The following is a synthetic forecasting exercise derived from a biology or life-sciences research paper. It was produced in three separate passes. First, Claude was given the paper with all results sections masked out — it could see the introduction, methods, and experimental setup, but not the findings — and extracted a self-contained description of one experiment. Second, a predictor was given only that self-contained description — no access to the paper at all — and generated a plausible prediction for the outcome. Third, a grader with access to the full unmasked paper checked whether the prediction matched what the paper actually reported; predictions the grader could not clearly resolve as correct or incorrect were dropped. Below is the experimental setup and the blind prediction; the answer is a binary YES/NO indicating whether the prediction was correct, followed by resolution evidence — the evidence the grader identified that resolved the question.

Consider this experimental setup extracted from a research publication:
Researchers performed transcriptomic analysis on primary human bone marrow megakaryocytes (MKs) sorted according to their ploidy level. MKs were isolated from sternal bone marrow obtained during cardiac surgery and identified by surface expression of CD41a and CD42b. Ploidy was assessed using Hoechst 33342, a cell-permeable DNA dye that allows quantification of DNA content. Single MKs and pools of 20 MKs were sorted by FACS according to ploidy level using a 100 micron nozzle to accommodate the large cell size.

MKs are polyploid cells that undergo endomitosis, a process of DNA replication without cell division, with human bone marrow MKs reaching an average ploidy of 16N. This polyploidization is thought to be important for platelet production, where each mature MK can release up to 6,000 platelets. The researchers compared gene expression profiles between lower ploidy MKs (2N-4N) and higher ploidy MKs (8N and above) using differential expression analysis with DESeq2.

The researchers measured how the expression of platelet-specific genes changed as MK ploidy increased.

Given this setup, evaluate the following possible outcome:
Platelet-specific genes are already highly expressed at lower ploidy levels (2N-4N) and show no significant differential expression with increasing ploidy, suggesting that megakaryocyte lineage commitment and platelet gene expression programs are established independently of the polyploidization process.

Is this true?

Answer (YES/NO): NO